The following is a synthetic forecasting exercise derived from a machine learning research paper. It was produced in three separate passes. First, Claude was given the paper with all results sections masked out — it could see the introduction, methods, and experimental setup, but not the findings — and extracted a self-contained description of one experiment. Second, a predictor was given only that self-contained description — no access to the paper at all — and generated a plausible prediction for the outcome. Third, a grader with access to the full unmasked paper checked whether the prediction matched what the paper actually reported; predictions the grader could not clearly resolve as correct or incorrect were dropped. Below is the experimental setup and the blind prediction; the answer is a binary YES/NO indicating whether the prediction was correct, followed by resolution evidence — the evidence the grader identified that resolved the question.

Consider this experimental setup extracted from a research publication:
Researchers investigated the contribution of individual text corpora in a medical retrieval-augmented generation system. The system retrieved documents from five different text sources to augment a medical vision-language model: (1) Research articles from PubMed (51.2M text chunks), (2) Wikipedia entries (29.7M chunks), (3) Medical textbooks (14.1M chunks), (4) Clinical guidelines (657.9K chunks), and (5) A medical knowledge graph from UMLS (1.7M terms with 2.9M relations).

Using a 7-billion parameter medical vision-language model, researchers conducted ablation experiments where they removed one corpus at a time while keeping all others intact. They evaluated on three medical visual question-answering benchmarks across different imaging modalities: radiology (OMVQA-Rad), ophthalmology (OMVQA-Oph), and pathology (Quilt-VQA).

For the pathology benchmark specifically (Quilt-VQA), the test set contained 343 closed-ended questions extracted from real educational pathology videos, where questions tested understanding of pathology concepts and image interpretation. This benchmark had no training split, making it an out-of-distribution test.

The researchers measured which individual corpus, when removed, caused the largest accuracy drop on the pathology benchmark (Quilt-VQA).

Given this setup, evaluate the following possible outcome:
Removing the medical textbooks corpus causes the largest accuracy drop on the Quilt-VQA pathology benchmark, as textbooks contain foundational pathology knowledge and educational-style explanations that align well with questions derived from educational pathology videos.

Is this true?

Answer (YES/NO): NO